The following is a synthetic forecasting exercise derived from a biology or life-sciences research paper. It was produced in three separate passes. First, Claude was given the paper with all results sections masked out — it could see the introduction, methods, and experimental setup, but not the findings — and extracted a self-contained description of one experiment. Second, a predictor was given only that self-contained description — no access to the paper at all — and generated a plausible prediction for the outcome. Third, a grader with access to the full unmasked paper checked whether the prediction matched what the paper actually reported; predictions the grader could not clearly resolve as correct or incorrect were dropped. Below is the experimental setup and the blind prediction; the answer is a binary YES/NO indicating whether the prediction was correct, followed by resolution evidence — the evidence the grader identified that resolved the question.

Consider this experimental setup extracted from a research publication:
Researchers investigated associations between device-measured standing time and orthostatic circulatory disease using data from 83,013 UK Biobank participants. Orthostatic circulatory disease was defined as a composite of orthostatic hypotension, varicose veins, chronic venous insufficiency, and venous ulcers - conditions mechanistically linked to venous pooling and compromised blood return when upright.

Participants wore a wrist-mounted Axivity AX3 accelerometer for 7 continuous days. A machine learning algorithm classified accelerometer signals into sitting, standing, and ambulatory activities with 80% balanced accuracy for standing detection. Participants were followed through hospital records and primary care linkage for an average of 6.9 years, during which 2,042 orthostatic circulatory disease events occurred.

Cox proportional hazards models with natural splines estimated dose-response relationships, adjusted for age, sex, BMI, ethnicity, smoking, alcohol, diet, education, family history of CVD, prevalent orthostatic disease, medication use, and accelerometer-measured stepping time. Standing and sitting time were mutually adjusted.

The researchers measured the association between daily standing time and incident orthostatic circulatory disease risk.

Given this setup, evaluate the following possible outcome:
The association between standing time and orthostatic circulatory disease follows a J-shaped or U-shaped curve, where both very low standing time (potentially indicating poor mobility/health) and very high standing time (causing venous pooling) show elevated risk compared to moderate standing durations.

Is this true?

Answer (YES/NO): NO